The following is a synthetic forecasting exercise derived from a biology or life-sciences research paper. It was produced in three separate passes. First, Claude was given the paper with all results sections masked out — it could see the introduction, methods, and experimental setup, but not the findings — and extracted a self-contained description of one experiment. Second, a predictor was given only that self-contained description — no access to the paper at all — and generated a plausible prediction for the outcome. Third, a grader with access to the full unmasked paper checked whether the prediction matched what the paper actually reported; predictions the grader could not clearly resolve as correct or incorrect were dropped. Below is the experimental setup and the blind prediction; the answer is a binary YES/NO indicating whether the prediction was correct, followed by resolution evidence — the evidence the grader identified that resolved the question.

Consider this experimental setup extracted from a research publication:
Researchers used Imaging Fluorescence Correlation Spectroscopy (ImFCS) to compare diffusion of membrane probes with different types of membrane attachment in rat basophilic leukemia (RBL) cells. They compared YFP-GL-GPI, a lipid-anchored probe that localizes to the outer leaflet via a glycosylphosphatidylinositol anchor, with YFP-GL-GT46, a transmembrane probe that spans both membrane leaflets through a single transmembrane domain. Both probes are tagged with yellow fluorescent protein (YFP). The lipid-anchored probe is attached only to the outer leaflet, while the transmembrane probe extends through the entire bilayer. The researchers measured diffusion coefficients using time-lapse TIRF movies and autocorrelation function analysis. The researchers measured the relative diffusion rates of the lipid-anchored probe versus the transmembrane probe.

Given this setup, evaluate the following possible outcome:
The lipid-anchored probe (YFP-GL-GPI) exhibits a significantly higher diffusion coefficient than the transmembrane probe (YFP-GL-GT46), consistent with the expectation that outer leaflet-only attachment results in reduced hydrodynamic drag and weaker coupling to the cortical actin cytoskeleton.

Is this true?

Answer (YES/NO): YES